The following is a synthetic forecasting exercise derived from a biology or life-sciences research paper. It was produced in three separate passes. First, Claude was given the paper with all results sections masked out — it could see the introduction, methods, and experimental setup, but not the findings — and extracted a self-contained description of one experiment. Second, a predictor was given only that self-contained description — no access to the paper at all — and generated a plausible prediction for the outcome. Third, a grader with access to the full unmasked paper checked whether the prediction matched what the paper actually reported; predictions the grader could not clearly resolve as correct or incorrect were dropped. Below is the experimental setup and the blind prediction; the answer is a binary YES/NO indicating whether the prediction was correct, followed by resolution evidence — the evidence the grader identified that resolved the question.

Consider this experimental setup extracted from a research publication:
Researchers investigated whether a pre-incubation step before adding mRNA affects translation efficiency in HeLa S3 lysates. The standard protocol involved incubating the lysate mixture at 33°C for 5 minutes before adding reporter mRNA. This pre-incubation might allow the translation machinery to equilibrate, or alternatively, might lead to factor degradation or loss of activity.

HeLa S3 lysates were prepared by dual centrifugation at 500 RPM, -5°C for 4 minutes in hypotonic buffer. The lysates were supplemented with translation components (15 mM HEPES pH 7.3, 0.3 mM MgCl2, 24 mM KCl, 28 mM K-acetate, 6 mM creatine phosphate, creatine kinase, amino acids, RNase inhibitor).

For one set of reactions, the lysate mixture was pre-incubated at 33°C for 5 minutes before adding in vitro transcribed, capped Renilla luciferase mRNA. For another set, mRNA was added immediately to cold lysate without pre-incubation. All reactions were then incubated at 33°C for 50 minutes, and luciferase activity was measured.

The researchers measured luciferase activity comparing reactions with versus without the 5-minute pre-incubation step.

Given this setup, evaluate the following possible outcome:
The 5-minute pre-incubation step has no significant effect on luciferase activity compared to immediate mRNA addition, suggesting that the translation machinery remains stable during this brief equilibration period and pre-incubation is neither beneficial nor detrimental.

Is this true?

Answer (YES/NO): NO